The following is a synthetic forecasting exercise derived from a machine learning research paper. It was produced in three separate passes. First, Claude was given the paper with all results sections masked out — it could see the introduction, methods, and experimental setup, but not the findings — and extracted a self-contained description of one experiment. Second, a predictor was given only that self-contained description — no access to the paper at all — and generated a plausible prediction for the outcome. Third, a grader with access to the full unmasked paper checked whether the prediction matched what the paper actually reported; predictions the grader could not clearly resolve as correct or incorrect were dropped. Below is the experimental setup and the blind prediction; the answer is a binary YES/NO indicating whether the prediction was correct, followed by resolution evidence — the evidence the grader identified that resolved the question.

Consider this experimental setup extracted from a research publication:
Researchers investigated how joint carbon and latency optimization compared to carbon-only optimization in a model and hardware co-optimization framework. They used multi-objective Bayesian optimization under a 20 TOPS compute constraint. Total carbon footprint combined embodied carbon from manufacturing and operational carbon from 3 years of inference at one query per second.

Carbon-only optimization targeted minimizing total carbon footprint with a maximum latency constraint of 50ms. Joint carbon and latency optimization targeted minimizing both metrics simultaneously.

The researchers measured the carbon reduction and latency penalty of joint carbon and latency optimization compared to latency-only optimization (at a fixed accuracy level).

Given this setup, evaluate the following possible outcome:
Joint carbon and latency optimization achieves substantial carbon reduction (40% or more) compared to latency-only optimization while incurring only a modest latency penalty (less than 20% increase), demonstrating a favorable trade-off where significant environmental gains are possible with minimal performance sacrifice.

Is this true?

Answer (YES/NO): NO